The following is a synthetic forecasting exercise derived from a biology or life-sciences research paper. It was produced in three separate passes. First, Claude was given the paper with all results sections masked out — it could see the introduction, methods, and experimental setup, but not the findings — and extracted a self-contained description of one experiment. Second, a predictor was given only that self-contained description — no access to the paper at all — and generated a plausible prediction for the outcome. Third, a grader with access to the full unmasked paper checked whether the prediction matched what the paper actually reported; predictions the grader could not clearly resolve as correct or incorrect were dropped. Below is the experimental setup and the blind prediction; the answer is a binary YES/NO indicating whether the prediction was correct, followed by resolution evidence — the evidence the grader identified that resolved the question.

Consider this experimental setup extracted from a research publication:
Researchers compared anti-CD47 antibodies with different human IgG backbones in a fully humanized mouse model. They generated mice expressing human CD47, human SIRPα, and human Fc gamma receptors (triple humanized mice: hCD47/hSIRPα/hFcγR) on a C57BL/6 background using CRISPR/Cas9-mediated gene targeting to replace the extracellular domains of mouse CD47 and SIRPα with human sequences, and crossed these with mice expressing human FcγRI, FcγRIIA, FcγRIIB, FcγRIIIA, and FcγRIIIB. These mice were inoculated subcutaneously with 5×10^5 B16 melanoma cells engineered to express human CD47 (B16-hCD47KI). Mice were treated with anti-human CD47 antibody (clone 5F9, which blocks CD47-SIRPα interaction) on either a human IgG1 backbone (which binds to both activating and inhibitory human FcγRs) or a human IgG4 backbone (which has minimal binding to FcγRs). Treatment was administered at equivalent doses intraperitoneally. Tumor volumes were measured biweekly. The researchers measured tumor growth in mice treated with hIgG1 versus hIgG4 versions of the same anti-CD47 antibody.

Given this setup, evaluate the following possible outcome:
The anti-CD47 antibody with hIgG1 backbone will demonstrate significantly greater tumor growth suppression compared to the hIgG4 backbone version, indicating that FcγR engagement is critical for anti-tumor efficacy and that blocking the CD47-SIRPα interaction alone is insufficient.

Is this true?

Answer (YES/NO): NO